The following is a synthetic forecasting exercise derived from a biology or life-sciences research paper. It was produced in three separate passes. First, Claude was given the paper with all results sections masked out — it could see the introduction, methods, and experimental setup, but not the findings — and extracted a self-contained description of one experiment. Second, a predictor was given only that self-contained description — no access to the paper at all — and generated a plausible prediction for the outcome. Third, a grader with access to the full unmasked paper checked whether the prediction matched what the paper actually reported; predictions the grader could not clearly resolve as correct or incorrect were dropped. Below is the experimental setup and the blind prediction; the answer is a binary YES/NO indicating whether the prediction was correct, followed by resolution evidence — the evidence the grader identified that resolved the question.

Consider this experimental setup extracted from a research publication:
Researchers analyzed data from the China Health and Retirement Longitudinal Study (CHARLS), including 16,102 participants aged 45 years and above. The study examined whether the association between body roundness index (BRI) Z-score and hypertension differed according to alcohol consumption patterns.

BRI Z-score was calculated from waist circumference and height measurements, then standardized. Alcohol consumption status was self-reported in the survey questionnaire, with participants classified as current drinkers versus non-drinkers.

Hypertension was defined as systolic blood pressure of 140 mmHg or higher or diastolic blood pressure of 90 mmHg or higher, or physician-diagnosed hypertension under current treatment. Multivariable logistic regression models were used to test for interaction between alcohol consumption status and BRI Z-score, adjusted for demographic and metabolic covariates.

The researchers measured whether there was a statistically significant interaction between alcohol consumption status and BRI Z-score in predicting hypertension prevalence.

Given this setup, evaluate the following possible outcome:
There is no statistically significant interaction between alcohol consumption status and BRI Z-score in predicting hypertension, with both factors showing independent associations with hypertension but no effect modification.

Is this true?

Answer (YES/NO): YES